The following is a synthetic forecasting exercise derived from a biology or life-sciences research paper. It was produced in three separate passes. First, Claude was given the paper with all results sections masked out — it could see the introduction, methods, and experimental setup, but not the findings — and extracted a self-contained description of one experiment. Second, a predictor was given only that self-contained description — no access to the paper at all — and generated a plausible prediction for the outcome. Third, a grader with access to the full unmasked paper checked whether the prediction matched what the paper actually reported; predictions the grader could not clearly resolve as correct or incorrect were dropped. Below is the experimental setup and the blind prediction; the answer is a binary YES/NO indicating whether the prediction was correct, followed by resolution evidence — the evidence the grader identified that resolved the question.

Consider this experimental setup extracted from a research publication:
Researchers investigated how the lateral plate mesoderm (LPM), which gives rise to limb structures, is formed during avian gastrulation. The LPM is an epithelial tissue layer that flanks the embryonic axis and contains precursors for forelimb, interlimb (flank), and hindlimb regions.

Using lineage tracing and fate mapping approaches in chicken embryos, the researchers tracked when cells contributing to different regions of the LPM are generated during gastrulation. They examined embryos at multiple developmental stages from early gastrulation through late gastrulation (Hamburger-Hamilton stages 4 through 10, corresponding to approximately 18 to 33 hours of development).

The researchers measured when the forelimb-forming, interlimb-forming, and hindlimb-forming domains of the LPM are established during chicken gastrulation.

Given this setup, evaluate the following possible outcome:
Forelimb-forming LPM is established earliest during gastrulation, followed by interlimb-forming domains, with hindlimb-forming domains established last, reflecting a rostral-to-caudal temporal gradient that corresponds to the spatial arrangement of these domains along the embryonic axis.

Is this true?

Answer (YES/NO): YES